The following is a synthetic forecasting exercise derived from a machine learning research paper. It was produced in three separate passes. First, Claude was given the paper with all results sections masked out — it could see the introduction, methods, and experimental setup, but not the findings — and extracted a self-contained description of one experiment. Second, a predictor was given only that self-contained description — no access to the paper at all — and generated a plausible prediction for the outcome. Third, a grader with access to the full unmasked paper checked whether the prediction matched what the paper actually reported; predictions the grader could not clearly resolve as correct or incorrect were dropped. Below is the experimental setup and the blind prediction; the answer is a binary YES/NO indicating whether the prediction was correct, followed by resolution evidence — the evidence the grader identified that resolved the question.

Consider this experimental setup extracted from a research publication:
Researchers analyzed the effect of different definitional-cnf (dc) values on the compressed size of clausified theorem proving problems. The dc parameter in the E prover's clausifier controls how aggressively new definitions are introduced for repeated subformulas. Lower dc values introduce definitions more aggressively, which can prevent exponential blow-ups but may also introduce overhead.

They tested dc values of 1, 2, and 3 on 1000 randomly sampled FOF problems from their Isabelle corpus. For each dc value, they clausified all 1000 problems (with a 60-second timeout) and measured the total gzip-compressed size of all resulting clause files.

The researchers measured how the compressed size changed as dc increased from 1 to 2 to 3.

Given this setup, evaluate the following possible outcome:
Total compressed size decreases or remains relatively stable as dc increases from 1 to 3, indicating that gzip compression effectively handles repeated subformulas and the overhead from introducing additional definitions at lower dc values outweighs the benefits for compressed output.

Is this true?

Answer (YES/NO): NO